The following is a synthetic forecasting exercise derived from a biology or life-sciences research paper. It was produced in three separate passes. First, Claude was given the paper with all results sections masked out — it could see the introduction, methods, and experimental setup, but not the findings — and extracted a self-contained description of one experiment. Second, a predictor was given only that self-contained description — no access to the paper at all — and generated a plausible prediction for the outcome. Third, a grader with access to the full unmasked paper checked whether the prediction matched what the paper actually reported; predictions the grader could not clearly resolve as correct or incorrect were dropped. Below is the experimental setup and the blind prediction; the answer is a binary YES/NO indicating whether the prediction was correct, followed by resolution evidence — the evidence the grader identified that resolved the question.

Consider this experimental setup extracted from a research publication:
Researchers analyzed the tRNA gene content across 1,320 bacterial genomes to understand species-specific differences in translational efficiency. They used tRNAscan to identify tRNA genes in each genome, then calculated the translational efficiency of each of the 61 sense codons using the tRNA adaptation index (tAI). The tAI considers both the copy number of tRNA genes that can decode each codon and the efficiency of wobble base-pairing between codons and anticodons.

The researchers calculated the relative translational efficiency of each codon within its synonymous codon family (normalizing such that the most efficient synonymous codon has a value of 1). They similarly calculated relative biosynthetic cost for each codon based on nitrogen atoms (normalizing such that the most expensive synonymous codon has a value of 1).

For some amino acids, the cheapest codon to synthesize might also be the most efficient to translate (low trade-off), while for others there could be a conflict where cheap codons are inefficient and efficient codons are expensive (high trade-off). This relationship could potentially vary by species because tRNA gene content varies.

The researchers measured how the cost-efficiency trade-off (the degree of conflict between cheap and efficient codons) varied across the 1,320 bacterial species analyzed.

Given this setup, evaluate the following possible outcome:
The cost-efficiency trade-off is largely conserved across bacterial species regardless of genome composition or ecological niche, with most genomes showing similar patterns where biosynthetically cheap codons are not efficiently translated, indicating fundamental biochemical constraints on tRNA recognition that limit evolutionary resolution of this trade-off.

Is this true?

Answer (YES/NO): NO